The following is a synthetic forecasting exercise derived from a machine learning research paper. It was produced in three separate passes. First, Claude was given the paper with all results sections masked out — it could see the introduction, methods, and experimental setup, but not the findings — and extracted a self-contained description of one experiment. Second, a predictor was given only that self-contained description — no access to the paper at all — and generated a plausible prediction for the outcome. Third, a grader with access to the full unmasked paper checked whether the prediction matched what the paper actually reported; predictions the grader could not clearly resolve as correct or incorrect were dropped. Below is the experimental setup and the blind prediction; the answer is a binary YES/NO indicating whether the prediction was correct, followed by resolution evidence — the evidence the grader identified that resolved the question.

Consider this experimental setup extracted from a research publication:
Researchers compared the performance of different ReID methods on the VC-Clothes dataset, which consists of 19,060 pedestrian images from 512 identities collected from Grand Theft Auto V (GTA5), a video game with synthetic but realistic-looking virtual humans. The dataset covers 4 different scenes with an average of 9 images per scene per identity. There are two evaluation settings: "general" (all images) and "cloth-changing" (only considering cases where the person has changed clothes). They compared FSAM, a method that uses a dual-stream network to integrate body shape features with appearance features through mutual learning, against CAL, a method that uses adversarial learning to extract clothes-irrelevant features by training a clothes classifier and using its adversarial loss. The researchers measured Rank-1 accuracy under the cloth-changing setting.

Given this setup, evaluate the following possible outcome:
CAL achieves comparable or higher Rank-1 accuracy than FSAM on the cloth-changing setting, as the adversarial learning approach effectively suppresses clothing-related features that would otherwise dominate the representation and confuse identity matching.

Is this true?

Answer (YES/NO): YES